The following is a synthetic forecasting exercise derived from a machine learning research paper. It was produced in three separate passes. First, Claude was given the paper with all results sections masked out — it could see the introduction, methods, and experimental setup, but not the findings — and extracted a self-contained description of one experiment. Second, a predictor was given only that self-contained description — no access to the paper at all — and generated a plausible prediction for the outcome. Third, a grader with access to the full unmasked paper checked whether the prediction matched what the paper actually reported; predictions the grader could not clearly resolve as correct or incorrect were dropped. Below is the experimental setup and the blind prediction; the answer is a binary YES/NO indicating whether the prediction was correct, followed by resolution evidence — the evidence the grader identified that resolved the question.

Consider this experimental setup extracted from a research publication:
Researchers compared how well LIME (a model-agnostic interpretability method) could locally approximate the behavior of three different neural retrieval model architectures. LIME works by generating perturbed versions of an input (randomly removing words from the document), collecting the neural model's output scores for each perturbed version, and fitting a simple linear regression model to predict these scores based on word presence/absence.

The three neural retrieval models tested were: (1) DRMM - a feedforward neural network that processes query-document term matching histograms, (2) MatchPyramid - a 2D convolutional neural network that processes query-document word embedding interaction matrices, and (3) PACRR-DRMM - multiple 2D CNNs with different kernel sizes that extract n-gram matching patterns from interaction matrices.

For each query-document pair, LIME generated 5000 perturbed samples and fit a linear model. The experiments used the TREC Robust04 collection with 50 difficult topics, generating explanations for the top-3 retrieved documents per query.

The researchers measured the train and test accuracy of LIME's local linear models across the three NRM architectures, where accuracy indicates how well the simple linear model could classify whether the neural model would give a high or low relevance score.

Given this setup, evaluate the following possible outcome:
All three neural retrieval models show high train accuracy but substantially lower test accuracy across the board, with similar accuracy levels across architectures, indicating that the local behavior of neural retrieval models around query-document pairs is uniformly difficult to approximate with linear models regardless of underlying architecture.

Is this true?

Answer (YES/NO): NO